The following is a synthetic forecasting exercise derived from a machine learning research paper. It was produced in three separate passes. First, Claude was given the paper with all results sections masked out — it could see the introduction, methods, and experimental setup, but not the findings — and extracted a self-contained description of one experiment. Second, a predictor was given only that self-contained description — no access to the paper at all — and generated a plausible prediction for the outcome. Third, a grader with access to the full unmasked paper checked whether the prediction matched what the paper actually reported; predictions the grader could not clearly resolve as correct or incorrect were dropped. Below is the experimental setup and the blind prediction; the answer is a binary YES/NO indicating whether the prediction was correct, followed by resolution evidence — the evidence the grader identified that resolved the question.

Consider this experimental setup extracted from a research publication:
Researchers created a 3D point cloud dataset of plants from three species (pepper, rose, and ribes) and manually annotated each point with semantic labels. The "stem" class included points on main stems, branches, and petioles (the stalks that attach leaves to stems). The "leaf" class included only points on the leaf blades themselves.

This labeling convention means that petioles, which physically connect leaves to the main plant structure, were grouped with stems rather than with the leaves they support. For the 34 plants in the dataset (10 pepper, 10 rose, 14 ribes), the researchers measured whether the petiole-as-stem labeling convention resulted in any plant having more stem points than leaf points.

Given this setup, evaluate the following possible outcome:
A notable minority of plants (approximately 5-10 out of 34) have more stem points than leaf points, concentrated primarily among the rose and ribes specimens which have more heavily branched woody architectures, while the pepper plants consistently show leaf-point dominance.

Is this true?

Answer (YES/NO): NO